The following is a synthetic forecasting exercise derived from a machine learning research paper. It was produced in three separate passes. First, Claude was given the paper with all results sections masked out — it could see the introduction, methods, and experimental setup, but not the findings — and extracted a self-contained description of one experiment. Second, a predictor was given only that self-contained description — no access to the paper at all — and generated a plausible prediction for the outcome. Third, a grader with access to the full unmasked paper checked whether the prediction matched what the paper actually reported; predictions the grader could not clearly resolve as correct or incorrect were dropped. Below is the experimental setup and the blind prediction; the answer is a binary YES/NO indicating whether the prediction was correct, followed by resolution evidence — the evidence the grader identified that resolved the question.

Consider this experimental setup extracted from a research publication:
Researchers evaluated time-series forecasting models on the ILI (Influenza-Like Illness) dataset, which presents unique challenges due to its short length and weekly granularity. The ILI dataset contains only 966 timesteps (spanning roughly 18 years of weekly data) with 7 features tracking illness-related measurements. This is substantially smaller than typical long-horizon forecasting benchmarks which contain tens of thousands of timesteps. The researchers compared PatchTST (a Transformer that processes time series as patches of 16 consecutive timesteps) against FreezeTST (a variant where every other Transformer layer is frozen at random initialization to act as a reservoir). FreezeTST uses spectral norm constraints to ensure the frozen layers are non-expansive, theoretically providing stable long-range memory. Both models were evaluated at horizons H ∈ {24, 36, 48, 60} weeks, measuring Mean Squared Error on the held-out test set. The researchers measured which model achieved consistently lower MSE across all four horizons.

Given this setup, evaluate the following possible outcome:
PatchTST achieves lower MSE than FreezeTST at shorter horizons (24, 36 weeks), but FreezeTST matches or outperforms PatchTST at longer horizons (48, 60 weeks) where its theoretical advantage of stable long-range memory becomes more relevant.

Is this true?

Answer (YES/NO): NO